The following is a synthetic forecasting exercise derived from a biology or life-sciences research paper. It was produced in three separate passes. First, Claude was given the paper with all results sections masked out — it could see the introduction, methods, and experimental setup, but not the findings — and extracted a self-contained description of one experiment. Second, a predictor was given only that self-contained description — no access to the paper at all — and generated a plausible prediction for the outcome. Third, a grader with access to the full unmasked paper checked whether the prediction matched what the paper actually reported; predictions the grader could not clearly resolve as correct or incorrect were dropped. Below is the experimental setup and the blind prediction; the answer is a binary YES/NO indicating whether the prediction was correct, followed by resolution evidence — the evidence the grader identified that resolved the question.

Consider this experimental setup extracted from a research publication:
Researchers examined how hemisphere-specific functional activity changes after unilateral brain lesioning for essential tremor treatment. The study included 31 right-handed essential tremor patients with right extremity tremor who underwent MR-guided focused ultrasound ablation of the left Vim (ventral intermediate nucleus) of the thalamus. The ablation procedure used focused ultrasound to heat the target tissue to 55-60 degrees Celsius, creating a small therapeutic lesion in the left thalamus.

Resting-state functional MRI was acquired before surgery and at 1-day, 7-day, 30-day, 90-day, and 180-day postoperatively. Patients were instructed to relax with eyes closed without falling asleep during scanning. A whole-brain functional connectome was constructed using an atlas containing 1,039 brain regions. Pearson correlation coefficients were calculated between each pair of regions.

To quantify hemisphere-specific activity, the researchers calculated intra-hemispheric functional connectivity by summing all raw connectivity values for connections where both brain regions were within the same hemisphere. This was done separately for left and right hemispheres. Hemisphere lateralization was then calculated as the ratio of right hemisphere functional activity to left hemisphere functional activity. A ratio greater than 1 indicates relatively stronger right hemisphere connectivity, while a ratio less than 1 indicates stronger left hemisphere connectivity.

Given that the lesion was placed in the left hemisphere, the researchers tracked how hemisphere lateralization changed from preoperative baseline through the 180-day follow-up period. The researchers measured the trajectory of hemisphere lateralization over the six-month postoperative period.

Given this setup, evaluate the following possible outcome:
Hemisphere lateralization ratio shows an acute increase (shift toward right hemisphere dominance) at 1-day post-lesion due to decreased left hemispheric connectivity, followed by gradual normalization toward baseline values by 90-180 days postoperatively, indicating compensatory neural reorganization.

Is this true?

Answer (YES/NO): NO